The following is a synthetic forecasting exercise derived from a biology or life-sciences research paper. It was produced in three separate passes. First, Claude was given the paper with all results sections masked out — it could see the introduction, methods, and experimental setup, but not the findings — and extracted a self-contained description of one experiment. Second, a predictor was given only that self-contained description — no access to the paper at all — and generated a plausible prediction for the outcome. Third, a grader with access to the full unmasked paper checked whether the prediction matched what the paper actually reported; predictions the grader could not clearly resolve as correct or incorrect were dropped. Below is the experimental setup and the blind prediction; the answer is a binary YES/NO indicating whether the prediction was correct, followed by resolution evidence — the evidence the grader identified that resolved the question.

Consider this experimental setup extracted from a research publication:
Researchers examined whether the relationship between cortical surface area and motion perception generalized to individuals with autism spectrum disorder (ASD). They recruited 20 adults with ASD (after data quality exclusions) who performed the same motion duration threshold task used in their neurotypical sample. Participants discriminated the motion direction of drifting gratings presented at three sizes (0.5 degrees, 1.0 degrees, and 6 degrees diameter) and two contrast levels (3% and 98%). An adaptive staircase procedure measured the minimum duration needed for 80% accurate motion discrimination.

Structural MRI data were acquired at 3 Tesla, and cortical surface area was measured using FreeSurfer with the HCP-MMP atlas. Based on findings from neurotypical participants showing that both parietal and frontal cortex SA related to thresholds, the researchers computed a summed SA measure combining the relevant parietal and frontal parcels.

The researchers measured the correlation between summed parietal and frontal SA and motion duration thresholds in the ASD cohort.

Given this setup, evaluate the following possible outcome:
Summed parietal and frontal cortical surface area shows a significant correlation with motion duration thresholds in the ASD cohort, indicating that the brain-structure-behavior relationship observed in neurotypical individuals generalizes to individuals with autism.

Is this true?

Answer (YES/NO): YES